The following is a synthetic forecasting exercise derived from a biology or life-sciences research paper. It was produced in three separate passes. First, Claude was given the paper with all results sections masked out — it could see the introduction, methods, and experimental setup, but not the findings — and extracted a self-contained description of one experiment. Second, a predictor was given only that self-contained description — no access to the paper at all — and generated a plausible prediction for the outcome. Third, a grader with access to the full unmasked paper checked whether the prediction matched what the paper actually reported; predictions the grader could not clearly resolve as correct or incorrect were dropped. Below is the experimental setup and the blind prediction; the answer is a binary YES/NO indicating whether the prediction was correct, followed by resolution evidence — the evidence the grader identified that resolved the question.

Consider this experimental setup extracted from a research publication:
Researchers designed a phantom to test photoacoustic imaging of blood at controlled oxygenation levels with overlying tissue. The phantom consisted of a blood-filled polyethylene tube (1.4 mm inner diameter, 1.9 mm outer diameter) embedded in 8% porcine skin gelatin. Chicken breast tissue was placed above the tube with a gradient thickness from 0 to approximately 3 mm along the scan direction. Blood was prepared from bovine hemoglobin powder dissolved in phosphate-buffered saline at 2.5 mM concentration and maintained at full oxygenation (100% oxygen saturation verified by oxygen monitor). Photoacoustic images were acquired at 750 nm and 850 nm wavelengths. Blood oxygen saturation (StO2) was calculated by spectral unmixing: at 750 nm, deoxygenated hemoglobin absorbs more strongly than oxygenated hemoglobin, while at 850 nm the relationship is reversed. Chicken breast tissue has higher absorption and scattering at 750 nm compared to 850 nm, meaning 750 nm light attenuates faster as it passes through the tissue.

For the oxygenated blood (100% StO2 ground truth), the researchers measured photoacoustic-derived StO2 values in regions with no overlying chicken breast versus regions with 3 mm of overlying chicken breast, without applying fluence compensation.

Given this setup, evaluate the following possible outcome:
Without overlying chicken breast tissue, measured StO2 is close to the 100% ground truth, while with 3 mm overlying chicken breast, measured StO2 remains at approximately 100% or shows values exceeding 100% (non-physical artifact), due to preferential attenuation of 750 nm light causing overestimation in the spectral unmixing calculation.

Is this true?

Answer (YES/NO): NO